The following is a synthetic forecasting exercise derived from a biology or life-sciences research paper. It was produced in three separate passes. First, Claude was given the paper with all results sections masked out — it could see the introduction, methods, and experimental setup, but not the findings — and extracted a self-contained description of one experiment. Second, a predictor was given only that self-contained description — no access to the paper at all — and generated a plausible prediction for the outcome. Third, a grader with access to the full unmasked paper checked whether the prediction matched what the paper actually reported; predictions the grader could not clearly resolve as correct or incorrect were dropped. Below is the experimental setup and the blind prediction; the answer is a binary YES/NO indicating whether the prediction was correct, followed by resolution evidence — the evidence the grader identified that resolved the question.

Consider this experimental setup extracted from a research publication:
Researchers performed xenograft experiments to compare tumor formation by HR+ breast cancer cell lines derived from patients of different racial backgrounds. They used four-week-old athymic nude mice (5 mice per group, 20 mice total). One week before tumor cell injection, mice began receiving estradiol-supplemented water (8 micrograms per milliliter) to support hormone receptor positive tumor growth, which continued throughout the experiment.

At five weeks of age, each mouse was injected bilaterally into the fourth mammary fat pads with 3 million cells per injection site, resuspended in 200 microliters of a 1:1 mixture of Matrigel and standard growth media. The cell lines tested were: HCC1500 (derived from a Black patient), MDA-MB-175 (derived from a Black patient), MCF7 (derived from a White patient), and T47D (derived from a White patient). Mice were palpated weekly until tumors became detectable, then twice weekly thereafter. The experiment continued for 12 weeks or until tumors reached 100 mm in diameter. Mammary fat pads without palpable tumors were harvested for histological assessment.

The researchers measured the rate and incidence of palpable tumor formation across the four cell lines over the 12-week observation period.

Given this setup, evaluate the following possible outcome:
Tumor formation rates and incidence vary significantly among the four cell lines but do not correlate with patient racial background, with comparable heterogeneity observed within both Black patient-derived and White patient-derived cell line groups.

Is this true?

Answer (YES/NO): NO